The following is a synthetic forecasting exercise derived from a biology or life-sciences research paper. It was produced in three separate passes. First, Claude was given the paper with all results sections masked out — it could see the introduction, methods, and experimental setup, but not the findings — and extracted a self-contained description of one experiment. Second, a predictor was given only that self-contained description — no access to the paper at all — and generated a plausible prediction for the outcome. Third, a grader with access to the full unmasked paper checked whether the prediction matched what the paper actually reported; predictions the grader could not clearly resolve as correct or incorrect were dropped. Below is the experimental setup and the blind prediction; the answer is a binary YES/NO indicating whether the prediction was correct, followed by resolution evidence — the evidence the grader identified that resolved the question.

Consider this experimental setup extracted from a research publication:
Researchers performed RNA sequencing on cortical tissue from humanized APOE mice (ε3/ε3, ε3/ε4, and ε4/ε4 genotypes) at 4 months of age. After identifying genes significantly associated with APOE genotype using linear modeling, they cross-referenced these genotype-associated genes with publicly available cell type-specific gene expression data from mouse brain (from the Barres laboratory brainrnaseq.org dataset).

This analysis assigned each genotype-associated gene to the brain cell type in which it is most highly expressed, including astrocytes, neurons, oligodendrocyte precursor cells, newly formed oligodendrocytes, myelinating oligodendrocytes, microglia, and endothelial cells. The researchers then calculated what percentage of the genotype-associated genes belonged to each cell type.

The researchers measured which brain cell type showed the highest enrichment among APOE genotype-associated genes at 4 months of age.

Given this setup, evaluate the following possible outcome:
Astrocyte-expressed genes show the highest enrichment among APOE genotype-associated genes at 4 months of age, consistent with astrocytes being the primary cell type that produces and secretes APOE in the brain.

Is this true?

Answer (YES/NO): NO